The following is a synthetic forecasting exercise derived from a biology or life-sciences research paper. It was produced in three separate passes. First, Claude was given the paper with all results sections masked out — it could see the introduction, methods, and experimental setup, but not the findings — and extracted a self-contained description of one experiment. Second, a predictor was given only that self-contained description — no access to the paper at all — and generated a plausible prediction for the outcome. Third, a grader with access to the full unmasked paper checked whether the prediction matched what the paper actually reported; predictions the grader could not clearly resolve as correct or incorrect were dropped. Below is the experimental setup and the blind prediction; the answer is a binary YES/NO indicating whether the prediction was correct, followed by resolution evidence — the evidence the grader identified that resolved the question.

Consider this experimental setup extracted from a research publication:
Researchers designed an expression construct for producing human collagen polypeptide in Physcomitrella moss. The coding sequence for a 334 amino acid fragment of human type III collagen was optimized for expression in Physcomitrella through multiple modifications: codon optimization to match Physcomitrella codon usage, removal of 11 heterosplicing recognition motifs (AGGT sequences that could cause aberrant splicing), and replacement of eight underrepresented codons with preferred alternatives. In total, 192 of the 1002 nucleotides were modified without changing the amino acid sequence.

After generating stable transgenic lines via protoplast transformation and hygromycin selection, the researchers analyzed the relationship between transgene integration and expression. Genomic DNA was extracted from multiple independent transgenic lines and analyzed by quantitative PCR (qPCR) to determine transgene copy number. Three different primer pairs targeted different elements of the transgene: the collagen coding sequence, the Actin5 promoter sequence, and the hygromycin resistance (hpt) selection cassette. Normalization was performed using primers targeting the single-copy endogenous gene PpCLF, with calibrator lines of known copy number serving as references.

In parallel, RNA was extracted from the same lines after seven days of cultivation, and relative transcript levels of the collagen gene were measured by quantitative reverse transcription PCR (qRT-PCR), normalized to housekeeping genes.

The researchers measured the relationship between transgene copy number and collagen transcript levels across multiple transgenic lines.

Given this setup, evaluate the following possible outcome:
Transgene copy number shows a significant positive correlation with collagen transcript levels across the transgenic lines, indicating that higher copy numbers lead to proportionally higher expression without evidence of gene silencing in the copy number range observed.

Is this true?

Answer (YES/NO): NO